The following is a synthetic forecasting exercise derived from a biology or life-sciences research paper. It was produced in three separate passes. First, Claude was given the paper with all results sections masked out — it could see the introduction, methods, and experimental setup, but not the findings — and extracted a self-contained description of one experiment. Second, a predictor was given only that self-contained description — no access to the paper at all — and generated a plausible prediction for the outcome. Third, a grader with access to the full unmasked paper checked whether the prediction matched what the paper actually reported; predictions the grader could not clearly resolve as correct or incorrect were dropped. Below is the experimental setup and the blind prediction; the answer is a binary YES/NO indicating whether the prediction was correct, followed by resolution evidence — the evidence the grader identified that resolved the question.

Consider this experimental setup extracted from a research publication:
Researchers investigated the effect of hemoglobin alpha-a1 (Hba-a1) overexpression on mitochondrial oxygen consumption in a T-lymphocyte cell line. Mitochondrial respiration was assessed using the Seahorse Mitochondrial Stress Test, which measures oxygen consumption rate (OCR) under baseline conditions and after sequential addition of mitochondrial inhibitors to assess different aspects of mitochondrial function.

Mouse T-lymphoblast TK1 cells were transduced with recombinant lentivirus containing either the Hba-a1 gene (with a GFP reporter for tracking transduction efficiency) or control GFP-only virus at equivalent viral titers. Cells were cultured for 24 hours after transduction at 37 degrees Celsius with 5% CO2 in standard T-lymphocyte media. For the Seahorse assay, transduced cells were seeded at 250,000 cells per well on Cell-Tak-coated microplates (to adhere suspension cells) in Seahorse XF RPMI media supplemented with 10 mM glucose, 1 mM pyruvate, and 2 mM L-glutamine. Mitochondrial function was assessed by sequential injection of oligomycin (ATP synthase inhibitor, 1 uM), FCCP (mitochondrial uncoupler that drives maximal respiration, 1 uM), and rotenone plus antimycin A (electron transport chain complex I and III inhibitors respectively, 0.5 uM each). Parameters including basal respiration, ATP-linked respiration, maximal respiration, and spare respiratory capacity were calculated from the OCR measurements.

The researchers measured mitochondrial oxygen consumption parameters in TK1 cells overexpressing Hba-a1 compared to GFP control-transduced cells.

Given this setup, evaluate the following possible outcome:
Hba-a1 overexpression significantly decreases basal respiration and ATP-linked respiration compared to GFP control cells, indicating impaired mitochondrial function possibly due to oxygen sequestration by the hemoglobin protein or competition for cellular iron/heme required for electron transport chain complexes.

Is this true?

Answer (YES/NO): NO